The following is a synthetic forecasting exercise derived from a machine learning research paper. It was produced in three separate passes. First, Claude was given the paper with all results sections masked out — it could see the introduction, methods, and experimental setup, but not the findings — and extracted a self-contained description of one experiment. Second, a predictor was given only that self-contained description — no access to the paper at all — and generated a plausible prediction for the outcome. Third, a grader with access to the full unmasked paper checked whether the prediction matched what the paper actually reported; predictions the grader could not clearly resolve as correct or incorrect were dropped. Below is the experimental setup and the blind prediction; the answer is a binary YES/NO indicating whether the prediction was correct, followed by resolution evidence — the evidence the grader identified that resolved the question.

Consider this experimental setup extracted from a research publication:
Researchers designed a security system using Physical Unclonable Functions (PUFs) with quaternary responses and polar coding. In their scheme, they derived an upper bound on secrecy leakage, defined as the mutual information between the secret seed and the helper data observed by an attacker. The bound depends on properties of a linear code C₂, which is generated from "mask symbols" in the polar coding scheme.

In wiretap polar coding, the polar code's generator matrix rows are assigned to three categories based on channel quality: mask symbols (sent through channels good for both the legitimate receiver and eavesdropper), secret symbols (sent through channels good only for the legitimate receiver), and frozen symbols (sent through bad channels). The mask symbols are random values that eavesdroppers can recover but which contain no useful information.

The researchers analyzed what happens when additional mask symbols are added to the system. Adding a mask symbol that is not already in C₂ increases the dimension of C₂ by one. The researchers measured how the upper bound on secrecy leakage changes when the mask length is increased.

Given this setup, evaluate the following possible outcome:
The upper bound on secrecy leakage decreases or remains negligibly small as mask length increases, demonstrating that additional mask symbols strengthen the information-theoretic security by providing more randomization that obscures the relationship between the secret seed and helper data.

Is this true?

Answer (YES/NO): YES